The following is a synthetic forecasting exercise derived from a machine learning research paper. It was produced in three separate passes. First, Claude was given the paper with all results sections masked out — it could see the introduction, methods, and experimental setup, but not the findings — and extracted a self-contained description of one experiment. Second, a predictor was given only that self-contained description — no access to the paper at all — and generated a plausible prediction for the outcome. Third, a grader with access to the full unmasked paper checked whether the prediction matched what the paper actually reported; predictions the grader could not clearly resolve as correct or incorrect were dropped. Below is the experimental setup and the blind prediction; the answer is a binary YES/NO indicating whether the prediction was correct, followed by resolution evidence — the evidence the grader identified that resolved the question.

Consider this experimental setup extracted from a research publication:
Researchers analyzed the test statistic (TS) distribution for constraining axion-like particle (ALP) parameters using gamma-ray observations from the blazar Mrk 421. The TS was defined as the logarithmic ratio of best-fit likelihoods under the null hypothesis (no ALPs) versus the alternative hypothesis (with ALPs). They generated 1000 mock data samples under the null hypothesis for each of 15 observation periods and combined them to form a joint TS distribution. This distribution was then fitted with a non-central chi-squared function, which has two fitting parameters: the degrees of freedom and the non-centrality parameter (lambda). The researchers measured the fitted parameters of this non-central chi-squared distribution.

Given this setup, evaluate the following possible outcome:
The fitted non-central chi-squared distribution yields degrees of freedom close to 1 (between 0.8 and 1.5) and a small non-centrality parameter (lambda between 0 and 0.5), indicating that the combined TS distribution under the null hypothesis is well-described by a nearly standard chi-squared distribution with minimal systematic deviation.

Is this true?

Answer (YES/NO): NO